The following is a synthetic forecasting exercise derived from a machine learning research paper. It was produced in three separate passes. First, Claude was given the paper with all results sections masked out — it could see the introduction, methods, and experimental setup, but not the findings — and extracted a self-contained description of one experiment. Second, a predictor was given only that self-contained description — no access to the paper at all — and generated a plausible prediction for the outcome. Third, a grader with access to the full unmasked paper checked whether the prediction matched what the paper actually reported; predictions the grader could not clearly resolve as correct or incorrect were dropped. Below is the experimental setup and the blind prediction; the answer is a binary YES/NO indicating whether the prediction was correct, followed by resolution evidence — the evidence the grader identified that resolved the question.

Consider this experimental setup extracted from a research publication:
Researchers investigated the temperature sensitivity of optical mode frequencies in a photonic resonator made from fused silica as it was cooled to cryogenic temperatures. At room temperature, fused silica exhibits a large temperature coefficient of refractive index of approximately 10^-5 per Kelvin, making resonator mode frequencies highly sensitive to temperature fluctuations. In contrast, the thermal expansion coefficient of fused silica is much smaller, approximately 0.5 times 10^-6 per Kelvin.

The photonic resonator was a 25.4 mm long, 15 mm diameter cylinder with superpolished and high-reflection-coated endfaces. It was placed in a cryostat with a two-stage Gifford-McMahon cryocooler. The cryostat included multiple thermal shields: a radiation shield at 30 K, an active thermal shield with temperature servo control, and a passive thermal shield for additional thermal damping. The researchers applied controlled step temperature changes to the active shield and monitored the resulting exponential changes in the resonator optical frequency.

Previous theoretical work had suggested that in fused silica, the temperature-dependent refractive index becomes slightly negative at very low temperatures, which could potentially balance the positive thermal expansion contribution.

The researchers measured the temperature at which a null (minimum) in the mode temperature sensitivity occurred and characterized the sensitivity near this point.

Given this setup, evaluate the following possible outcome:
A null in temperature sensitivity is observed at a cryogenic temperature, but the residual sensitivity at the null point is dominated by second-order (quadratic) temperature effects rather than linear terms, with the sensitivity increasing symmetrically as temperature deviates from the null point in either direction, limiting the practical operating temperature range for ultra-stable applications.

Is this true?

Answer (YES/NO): YES